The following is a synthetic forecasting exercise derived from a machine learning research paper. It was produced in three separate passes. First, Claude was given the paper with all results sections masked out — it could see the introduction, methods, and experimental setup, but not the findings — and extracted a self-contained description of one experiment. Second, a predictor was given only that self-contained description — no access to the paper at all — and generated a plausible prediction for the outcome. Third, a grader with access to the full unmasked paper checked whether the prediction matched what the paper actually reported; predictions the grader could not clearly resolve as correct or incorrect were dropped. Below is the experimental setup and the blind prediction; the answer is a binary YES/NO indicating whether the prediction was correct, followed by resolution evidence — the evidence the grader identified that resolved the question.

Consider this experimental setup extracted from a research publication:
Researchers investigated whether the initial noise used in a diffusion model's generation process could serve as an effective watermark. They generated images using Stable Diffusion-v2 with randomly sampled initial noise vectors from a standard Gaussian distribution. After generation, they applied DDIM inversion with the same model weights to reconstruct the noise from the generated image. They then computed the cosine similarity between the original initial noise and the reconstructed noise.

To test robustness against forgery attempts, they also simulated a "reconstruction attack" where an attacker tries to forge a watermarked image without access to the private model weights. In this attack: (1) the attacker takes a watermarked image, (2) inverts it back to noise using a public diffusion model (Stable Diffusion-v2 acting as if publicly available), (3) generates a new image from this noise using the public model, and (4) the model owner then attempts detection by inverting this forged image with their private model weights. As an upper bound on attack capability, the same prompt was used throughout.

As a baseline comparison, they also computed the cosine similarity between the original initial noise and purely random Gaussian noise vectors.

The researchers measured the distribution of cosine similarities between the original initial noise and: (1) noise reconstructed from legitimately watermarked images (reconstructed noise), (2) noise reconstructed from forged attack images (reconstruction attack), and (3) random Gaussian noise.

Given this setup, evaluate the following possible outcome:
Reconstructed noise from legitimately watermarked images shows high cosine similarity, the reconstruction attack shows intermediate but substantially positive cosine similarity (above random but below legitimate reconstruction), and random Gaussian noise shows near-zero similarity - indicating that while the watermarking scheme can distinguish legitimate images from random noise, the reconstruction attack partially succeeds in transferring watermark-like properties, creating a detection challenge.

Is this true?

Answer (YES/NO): NO